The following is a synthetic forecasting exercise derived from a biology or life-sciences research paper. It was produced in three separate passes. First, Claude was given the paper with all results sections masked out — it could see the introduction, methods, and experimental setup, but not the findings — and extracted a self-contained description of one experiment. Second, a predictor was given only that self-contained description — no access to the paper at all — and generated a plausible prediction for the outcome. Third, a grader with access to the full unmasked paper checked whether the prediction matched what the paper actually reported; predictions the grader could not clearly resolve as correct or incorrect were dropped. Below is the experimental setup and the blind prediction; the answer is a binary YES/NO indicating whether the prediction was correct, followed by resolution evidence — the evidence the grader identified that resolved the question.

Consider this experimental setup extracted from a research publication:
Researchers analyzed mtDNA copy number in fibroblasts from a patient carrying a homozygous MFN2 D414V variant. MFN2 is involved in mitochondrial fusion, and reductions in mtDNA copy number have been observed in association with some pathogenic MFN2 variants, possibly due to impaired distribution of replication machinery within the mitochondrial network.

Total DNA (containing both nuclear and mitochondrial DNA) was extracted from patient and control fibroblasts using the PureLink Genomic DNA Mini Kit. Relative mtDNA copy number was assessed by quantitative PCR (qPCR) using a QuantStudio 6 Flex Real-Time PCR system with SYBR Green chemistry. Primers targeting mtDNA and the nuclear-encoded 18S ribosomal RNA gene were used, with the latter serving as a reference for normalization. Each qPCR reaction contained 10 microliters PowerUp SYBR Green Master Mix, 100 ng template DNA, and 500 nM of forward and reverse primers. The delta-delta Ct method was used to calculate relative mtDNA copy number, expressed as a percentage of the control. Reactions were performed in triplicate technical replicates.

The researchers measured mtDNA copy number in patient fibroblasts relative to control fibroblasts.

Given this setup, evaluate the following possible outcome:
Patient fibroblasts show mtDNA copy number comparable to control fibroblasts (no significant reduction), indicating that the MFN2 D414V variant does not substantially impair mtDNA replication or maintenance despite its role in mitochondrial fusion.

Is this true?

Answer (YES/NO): NO